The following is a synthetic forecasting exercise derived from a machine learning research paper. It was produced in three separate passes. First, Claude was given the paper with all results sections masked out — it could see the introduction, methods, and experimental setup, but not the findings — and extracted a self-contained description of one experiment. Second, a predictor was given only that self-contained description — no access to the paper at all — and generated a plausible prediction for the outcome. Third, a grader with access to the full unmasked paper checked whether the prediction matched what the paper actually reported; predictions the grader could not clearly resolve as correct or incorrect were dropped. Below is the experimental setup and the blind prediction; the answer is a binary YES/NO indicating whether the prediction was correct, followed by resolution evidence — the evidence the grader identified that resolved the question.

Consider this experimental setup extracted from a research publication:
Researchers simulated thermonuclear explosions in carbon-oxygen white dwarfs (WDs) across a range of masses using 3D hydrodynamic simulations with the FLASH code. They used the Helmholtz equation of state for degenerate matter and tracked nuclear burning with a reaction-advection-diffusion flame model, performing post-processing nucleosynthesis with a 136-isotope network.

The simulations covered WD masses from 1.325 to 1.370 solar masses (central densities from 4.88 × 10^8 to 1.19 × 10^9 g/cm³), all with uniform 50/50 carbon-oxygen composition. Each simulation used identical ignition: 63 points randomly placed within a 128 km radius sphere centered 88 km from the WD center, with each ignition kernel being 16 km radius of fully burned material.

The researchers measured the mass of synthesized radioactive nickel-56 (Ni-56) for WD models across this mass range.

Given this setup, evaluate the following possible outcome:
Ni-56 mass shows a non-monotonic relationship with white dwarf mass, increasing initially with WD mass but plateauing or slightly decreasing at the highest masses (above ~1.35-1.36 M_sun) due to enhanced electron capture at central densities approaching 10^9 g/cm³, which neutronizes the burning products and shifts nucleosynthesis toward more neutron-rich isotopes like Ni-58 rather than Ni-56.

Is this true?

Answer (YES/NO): NO